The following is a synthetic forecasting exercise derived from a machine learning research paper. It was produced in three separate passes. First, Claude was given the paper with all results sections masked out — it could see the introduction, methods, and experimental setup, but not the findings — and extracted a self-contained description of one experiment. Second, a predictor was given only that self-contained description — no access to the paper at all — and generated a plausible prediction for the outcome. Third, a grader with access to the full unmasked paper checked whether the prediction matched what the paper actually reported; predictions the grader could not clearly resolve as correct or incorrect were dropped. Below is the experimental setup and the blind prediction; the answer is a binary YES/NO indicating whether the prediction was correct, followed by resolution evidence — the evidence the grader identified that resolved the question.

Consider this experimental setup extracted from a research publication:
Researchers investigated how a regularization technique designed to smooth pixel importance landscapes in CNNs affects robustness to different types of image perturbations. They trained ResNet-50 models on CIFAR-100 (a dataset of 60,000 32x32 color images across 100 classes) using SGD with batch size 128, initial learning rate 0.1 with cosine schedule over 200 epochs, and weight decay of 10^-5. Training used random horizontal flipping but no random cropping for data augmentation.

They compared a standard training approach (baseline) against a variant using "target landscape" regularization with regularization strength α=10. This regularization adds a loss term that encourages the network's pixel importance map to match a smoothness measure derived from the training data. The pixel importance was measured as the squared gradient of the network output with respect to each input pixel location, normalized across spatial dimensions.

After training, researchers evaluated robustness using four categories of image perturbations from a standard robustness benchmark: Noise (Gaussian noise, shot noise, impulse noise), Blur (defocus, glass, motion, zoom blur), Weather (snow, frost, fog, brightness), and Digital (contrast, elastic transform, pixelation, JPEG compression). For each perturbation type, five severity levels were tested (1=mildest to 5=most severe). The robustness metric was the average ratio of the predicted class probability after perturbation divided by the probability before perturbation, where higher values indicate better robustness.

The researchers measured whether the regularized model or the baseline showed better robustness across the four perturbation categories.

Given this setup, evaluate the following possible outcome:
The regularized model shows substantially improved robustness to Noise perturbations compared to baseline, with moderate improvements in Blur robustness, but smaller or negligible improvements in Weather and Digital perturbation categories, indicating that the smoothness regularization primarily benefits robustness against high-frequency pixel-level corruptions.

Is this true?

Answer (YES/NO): NO